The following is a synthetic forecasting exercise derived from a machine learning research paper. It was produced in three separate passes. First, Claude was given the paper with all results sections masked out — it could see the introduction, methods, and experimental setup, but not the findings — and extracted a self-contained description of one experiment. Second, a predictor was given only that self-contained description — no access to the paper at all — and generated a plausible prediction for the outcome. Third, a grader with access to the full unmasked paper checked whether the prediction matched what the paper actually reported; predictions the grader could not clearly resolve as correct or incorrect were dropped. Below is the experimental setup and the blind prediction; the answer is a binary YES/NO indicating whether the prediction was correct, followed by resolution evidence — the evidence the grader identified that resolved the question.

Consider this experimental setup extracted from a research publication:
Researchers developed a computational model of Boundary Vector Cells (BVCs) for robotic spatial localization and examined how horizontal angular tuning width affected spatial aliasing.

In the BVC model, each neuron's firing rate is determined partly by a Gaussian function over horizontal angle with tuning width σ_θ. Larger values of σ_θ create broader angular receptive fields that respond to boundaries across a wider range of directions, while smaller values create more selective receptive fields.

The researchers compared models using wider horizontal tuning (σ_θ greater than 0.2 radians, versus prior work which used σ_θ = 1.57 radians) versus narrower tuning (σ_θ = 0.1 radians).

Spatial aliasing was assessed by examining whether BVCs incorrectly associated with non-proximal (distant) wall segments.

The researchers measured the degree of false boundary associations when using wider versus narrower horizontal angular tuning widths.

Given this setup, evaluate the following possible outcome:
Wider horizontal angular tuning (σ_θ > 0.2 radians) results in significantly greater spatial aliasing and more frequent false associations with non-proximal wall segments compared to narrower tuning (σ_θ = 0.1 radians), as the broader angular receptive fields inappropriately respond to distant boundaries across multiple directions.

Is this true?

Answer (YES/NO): YES